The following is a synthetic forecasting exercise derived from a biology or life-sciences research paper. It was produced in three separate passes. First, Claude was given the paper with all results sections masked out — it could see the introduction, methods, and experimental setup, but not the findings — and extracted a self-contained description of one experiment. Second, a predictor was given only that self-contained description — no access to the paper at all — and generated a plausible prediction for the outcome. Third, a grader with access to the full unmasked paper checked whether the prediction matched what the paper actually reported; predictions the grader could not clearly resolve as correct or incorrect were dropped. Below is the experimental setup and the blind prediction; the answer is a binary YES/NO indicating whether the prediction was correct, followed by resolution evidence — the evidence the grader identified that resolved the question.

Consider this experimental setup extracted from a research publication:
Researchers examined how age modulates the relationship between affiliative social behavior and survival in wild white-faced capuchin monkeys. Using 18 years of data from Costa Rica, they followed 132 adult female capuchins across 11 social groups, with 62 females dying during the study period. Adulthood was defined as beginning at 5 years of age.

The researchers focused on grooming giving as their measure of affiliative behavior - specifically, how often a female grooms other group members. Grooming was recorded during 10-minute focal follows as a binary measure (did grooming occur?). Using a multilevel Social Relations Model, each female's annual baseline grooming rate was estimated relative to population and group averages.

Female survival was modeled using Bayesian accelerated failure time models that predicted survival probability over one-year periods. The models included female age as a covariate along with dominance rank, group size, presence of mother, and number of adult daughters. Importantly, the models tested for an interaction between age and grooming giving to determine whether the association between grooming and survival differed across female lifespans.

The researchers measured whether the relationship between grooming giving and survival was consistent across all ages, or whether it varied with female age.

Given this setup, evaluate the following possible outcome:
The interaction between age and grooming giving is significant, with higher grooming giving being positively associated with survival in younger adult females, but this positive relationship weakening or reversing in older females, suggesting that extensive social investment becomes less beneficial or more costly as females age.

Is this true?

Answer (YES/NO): NO